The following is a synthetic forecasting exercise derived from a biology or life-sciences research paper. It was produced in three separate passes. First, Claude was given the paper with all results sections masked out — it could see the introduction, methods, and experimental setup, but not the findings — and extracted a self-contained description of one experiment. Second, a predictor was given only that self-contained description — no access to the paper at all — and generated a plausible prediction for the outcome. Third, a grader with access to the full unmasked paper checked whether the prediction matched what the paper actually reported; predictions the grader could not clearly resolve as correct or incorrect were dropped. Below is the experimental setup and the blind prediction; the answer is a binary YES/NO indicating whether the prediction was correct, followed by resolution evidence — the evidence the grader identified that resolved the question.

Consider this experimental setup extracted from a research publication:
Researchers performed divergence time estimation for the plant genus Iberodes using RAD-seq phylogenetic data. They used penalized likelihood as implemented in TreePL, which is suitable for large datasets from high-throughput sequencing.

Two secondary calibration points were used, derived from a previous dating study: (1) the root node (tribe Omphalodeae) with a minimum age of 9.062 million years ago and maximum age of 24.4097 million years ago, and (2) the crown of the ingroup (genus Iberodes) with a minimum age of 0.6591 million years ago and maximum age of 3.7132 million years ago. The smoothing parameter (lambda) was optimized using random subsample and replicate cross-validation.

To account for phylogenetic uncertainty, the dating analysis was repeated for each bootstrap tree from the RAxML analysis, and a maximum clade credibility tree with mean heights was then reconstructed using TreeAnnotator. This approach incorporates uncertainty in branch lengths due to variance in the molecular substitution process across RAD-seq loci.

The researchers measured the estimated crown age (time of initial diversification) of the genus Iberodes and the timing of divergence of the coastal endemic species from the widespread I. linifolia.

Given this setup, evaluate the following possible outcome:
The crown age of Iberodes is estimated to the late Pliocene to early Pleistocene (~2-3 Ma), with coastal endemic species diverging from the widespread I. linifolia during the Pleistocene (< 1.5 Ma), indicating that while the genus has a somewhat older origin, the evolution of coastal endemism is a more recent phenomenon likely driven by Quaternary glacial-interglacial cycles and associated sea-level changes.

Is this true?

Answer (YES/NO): NO